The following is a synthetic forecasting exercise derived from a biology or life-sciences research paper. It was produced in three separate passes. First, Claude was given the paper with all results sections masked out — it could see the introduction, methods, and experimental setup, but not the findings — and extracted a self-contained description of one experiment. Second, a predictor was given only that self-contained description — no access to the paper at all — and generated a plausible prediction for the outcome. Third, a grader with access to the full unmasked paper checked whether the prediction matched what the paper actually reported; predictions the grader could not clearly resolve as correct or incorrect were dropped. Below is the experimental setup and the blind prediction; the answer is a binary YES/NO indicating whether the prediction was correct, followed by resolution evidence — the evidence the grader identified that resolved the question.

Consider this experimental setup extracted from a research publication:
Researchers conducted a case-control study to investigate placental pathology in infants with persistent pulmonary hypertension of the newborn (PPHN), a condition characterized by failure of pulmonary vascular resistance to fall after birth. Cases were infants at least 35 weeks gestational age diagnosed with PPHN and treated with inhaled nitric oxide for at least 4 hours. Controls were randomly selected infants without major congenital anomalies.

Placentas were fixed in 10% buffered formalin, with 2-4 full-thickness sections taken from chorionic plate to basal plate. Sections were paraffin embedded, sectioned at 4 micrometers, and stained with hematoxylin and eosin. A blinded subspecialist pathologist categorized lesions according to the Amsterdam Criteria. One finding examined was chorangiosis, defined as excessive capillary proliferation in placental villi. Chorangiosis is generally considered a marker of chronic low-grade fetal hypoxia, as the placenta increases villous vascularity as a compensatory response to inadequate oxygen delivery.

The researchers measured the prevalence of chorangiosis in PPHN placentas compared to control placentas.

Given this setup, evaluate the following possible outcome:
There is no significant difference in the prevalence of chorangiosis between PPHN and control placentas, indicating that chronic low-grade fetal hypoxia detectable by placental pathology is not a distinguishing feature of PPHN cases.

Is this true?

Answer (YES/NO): NO